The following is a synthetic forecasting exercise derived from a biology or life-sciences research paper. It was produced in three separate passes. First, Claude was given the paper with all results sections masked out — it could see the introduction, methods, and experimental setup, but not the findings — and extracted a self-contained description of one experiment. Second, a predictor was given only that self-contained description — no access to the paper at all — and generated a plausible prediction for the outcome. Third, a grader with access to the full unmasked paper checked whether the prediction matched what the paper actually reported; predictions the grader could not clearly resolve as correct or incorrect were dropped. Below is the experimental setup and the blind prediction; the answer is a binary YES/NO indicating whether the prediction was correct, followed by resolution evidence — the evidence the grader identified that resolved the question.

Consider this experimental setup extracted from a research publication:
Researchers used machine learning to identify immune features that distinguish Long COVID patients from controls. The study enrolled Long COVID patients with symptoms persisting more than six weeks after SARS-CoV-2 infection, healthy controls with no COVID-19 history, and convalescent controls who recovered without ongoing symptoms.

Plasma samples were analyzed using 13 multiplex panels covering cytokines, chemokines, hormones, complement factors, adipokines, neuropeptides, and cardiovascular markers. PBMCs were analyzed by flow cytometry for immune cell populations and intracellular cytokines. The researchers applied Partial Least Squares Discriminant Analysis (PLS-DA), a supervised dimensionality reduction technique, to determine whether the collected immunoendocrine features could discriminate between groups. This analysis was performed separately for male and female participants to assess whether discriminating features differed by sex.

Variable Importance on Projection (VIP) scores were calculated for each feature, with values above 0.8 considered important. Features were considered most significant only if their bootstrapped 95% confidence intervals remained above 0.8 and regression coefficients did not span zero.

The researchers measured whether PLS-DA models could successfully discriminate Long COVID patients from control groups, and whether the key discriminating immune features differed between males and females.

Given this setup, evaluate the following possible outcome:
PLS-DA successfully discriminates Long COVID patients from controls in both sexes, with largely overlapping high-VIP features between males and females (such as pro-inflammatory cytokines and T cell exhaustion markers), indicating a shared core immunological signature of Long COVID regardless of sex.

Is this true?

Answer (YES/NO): NO